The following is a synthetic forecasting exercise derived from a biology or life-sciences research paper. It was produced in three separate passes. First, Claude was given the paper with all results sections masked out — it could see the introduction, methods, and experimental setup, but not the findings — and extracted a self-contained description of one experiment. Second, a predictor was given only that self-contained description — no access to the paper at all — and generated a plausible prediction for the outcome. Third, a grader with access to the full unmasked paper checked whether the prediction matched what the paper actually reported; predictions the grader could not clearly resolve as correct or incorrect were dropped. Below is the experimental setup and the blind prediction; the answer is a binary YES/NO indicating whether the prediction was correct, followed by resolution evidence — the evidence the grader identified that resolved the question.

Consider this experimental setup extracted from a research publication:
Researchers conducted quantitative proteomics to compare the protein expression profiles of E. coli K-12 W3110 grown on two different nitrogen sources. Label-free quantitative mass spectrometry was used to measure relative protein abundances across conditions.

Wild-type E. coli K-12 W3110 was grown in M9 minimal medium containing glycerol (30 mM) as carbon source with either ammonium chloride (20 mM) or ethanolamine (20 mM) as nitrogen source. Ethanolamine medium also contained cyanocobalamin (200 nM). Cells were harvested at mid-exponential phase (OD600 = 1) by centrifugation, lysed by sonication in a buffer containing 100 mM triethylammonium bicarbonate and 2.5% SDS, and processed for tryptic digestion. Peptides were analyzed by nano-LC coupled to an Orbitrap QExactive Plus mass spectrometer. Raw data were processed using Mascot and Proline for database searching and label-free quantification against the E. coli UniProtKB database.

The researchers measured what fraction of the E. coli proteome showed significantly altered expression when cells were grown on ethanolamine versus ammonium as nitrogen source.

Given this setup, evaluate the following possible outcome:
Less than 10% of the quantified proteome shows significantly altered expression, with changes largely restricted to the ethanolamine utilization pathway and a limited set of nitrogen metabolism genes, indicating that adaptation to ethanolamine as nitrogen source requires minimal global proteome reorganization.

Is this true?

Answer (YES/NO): YES